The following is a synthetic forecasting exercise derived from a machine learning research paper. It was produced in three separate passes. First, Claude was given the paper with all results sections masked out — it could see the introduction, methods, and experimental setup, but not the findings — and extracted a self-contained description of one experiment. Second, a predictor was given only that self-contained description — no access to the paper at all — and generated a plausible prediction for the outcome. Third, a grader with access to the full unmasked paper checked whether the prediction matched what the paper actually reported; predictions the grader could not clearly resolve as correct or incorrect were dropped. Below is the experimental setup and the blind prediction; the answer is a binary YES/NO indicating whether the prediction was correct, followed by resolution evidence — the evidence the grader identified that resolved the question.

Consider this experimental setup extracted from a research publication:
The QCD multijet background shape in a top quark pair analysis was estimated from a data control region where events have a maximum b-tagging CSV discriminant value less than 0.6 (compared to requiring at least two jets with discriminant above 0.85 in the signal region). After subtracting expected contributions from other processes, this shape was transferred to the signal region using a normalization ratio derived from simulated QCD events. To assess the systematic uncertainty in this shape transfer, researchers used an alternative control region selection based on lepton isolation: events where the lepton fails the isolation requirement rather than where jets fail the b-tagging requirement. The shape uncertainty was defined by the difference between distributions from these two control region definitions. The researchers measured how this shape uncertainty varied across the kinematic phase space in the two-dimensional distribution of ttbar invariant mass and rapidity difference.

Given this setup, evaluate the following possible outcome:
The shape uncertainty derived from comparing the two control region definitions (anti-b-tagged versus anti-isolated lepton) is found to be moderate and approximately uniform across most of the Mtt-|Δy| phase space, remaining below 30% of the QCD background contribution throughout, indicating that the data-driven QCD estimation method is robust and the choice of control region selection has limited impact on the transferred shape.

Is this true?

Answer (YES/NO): NO